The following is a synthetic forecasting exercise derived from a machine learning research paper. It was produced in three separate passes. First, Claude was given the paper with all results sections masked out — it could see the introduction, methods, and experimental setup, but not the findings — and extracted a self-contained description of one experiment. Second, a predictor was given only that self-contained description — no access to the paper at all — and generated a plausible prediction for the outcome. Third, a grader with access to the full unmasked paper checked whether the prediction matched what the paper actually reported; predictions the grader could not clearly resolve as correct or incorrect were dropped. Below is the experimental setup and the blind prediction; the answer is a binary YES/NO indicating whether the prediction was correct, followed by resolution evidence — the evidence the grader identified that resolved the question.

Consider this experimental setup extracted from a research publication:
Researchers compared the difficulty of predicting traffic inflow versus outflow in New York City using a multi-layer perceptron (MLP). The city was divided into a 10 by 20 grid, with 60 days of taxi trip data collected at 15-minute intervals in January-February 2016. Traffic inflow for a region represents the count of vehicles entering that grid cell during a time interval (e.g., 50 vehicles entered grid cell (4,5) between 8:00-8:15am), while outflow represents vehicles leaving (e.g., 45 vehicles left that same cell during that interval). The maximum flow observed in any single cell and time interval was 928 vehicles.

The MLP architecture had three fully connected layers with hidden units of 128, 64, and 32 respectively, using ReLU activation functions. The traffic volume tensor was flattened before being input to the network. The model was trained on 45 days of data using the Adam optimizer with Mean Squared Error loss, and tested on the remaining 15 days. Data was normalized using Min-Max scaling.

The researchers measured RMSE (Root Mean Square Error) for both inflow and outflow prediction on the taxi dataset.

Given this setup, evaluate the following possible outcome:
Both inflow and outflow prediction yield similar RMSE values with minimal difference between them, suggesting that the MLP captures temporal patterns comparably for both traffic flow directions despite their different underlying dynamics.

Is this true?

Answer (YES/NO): NO